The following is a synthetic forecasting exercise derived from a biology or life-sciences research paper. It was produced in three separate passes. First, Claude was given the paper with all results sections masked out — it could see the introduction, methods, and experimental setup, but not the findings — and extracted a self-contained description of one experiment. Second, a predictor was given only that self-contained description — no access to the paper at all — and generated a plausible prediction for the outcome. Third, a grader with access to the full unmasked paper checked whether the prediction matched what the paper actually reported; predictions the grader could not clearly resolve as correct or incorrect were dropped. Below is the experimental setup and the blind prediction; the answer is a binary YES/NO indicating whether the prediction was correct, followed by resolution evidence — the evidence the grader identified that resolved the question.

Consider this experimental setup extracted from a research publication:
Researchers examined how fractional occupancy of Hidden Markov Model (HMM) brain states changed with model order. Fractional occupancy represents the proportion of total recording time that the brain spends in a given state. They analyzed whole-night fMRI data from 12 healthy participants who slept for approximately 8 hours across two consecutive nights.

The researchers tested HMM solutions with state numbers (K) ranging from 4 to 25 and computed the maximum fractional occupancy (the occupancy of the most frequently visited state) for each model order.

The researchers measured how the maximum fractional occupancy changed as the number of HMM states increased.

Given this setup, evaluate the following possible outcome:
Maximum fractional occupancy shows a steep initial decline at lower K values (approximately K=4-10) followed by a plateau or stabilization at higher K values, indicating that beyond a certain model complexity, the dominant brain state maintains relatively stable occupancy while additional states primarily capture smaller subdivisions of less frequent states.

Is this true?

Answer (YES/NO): YES